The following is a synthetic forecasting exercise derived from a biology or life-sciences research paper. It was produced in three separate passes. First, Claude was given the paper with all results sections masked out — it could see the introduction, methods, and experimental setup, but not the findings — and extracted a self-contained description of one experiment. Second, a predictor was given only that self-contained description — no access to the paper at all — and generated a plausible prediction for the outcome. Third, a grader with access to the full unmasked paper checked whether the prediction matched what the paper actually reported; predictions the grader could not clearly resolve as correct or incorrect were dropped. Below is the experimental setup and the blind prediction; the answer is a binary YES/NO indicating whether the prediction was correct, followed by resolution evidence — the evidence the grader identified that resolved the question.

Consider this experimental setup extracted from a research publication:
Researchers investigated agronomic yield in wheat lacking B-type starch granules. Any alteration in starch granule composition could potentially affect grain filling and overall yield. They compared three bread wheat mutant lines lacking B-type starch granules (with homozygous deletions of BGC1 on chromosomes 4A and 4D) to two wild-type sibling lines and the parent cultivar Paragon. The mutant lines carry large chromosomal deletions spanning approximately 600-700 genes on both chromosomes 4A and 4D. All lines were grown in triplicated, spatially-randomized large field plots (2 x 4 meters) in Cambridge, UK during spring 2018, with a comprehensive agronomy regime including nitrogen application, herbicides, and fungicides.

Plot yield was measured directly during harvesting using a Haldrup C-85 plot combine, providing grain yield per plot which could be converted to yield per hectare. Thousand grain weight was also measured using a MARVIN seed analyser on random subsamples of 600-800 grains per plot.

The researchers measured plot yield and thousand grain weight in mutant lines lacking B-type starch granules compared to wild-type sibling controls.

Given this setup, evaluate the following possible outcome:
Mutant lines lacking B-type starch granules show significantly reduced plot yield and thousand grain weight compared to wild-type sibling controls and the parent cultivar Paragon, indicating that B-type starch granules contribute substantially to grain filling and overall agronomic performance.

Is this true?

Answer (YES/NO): NO